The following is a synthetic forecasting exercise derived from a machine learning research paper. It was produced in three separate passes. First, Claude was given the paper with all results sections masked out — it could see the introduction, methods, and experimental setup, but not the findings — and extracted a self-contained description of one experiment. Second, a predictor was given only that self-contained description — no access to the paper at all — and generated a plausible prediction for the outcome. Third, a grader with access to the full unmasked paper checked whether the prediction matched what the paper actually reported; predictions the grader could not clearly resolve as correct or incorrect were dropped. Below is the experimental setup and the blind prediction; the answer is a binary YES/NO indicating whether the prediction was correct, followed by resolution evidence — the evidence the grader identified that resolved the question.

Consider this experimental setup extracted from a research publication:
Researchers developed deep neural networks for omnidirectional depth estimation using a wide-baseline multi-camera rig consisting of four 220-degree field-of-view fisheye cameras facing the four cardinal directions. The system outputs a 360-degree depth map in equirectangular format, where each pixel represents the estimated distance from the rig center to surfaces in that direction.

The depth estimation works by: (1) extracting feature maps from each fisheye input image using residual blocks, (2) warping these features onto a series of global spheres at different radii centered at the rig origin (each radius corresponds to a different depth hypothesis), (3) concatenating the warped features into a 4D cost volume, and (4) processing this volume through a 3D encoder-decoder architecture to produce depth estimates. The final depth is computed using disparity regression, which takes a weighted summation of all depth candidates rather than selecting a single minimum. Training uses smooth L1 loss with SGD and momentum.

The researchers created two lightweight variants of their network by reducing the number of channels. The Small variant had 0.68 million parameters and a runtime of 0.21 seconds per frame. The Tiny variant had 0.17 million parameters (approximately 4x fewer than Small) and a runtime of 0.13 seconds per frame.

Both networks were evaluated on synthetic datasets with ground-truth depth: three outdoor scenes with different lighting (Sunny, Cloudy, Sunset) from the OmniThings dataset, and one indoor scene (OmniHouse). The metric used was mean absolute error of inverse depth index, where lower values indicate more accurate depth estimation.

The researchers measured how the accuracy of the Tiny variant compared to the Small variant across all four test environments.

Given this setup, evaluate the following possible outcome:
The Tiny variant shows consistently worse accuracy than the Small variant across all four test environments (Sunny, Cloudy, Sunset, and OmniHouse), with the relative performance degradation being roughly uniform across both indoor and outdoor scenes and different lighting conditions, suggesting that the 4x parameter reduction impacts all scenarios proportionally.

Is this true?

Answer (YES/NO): YES